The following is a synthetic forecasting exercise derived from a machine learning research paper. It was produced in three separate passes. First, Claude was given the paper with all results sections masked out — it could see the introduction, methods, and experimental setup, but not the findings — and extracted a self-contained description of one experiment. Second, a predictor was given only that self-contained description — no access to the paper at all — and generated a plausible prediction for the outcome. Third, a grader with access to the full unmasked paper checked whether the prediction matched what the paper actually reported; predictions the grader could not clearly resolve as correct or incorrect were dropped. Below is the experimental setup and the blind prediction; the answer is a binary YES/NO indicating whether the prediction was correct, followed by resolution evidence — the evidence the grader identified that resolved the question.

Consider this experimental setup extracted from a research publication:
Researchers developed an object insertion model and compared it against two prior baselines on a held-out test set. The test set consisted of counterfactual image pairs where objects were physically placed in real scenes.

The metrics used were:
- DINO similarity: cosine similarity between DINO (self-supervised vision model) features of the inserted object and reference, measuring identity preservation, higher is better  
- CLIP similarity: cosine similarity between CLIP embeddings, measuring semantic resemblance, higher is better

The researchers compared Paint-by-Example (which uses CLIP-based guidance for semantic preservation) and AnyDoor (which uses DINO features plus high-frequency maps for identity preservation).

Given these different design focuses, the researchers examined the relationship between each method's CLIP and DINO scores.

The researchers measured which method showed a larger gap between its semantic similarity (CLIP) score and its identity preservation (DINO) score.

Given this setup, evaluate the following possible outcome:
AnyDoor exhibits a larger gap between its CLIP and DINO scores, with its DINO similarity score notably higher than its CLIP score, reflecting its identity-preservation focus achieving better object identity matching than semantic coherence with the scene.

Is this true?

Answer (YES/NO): NO